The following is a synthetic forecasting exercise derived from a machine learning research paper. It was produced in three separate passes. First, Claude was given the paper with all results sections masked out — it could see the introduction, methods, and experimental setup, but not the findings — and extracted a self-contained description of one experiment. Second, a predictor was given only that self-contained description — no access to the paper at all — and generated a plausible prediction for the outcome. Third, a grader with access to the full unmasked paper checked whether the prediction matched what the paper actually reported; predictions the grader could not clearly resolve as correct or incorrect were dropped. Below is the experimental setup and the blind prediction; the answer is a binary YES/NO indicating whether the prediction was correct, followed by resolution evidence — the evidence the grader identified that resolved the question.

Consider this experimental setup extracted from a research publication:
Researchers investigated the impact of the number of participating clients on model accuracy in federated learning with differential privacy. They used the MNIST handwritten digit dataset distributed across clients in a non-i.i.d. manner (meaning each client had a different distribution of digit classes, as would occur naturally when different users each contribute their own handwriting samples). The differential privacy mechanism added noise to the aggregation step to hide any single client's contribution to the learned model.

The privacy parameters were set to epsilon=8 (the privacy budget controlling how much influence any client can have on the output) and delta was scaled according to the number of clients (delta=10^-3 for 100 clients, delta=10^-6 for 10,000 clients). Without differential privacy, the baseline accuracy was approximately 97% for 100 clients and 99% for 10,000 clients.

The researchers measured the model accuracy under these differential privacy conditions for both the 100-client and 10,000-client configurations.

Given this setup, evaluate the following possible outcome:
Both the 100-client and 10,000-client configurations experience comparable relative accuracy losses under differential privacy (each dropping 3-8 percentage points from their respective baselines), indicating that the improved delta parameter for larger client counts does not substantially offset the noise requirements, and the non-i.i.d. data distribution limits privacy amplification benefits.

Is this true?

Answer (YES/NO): NO